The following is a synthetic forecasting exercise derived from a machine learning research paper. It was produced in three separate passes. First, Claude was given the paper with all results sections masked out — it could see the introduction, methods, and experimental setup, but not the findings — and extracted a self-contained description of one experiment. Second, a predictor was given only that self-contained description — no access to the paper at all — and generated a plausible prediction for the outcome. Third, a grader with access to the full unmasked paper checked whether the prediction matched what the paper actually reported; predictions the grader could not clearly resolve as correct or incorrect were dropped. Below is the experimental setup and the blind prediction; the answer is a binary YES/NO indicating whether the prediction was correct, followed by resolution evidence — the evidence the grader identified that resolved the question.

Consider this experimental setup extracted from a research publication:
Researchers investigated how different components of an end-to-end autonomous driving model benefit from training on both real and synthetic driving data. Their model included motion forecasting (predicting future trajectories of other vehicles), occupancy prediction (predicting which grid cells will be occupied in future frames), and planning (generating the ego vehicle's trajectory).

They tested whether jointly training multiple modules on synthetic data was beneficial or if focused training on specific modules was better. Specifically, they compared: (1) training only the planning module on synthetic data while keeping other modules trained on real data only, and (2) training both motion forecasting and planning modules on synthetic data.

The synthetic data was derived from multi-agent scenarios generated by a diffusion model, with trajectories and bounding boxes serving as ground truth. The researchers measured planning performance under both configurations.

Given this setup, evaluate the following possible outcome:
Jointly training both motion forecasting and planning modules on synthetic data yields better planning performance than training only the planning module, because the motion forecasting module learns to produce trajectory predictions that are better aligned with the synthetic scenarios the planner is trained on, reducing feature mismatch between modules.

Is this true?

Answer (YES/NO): YES